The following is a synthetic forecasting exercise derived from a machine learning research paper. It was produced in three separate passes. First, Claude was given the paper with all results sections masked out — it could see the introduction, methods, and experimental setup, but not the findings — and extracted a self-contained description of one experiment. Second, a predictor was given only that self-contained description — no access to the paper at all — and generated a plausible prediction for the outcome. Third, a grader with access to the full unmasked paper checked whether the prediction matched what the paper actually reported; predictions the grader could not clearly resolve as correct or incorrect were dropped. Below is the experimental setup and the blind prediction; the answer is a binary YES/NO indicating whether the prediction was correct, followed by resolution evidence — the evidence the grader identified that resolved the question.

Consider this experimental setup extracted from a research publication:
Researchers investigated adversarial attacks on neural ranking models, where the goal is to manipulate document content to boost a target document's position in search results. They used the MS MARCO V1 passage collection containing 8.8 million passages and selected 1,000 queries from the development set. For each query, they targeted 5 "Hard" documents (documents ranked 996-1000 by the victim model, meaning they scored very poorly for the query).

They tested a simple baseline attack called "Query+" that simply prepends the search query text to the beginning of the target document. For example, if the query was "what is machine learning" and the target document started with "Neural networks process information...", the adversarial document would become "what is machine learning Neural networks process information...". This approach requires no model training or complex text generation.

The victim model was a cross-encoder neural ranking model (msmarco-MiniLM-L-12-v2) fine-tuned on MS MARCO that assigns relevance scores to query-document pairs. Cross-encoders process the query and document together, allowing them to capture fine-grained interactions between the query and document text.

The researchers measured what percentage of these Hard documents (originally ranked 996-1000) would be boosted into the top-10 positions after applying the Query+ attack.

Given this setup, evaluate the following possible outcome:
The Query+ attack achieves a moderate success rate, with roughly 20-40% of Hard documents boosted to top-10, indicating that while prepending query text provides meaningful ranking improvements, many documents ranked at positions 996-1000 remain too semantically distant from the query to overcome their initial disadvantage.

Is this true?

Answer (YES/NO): NO